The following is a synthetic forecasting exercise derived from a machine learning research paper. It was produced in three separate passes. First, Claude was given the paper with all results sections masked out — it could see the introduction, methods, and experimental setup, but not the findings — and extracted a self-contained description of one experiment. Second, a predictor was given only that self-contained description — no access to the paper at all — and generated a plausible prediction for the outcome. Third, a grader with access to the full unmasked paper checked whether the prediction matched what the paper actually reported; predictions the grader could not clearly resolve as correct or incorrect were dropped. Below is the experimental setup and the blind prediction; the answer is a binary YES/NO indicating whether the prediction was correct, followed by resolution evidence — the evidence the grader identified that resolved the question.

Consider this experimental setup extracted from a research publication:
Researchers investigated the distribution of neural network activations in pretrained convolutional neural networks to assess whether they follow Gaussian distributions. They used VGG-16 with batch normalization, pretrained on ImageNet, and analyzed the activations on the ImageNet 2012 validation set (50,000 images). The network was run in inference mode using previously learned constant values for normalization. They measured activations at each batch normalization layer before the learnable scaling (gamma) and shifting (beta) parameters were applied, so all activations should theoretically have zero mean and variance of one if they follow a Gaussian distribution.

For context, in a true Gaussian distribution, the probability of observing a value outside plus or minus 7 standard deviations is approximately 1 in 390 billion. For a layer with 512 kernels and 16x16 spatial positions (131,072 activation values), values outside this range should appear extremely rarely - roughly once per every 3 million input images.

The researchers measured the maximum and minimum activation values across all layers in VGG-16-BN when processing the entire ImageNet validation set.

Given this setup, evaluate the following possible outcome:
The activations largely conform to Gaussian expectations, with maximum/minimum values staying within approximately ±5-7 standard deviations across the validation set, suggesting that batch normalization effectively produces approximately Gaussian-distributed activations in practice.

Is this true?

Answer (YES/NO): NO